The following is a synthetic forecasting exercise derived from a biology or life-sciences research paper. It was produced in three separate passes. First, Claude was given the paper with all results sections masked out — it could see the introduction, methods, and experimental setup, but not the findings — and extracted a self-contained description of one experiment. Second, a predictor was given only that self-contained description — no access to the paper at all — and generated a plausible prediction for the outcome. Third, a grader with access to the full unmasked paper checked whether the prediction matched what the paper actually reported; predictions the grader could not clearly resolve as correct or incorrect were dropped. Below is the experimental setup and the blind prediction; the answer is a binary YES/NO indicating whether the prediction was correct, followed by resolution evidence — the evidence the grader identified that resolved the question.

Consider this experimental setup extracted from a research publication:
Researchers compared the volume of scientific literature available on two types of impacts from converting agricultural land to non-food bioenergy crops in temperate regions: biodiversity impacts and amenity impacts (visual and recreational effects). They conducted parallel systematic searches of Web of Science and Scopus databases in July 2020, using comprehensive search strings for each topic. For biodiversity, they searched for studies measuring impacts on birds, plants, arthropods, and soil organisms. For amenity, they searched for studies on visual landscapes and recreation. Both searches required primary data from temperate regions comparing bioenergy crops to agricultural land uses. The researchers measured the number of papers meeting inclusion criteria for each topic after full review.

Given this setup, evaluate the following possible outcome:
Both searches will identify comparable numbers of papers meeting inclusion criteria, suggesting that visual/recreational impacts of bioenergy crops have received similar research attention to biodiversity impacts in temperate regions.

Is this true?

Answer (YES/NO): NO